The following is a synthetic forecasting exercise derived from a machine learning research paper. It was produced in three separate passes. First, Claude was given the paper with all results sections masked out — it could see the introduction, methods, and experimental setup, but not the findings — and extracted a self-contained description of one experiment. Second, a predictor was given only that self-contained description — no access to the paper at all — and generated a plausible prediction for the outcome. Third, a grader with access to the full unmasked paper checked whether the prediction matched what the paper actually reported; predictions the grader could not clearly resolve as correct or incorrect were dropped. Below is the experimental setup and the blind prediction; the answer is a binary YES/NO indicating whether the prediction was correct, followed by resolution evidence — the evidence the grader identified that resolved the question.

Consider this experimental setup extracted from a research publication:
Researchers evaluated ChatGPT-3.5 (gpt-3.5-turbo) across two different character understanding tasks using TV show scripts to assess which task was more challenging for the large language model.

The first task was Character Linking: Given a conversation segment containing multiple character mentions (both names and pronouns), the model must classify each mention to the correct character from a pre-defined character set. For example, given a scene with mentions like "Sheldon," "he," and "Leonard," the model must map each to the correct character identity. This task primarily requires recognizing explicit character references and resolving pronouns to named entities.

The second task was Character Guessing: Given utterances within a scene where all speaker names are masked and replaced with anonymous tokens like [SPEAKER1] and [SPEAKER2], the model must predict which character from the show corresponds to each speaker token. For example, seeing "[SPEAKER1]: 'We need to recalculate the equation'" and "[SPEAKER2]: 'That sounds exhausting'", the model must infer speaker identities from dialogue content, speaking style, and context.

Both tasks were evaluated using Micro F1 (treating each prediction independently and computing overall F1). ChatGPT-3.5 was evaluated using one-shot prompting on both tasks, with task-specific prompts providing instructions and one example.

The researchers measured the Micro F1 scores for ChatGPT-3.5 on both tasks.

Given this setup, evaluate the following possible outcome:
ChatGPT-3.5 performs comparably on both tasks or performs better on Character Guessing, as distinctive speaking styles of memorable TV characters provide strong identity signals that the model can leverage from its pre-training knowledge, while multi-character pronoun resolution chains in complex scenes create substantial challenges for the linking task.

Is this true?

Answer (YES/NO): NO